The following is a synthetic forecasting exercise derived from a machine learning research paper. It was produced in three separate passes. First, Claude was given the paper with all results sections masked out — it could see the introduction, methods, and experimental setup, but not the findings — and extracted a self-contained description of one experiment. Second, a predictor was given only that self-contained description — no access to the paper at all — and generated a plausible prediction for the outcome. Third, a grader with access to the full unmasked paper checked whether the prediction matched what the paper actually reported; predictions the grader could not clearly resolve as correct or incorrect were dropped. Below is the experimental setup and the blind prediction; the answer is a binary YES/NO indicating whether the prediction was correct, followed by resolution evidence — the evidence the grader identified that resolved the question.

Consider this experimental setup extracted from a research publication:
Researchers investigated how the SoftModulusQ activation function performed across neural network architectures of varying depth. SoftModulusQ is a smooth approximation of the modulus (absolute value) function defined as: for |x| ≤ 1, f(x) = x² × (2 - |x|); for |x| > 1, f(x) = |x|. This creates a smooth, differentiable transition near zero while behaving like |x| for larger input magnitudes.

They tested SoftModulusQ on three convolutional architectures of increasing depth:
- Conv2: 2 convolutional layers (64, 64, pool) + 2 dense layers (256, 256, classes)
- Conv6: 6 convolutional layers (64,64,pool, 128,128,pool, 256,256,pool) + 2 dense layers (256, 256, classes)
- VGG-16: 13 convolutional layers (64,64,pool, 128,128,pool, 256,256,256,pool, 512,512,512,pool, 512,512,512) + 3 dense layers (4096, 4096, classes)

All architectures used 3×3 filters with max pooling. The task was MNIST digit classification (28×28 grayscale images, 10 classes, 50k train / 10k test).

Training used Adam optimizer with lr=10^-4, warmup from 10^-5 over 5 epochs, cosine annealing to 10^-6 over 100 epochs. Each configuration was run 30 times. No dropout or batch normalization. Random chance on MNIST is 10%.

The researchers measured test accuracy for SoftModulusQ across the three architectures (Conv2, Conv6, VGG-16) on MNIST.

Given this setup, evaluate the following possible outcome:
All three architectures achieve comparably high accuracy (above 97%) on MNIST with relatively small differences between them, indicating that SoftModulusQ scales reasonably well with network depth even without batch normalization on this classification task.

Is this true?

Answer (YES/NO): NO